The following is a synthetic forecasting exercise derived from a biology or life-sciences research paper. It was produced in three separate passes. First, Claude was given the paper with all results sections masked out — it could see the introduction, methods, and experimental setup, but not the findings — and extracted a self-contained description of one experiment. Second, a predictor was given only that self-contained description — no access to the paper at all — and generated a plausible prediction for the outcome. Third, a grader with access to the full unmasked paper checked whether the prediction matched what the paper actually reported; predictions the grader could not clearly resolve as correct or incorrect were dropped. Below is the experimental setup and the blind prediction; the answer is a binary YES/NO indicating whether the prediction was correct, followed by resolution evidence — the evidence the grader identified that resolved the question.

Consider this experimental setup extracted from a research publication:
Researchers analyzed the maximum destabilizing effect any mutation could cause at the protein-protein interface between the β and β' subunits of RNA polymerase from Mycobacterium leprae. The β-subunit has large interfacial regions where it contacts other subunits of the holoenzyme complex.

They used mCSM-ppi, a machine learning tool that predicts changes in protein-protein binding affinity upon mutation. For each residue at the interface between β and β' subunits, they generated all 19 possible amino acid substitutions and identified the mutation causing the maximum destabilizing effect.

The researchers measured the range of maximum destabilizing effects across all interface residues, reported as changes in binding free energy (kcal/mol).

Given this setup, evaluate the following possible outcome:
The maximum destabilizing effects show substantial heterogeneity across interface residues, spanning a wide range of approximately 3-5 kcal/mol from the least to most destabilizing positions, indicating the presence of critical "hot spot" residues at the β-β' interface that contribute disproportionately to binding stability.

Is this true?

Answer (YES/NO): YES